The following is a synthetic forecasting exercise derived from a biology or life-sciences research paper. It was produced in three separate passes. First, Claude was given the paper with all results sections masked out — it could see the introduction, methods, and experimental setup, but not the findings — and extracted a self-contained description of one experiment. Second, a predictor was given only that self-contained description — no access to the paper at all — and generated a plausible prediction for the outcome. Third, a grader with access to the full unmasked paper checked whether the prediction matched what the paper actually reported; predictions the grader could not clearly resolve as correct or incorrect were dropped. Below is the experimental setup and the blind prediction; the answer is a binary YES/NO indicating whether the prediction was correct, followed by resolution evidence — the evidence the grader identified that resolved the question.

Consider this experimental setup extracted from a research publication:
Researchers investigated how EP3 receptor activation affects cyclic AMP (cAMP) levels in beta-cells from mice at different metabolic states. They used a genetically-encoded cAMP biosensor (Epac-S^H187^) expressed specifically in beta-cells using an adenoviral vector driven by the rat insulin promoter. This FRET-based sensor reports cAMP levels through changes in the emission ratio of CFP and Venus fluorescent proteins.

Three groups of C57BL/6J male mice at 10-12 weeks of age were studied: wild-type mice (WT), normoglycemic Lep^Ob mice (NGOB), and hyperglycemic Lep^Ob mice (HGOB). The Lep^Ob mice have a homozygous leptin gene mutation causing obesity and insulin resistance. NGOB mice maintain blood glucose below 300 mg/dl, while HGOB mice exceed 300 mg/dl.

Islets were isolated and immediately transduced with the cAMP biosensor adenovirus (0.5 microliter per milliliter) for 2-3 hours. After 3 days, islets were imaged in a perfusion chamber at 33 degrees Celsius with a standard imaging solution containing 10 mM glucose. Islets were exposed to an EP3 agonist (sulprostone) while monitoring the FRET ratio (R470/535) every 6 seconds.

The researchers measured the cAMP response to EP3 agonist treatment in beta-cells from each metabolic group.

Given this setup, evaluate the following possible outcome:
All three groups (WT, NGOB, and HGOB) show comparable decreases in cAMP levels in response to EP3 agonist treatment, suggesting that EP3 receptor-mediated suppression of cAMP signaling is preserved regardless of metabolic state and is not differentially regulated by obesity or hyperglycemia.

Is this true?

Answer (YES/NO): NO